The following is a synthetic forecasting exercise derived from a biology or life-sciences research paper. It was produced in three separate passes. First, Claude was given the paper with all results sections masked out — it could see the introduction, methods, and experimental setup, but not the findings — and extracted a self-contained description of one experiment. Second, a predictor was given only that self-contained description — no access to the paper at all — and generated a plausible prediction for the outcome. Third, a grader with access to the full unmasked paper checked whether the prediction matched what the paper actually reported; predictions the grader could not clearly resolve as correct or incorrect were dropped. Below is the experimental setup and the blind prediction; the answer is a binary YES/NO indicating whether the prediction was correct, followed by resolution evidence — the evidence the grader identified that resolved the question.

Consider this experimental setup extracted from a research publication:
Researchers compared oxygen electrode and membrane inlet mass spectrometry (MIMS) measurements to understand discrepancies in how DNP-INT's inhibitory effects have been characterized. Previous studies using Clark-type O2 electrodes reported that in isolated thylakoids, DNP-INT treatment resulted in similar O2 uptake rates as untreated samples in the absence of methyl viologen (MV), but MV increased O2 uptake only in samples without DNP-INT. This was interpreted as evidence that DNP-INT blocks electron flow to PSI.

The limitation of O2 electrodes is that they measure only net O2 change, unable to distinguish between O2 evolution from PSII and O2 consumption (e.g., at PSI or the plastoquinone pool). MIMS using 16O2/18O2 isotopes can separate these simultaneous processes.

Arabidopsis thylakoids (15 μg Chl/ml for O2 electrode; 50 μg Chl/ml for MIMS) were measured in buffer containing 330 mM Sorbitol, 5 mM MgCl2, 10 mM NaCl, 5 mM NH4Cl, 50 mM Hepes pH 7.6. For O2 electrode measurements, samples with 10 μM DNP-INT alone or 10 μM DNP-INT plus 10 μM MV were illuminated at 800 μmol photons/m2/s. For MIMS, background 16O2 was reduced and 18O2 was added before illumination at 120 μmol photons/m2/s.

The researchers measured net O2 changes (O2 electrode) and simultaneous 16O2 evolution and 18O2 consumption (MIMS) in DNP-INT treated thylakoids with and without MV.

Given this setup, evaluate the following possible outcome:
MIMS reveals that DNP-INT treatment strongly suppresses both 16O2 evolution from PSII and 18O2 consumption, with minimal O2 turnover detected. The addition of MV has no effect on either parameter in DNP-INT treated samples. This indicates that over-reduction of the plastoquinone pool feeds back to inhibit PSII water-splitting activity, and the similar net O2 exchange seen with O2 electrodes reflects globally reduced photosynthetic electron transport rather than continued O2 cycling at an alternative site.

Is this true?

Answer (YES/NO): NO